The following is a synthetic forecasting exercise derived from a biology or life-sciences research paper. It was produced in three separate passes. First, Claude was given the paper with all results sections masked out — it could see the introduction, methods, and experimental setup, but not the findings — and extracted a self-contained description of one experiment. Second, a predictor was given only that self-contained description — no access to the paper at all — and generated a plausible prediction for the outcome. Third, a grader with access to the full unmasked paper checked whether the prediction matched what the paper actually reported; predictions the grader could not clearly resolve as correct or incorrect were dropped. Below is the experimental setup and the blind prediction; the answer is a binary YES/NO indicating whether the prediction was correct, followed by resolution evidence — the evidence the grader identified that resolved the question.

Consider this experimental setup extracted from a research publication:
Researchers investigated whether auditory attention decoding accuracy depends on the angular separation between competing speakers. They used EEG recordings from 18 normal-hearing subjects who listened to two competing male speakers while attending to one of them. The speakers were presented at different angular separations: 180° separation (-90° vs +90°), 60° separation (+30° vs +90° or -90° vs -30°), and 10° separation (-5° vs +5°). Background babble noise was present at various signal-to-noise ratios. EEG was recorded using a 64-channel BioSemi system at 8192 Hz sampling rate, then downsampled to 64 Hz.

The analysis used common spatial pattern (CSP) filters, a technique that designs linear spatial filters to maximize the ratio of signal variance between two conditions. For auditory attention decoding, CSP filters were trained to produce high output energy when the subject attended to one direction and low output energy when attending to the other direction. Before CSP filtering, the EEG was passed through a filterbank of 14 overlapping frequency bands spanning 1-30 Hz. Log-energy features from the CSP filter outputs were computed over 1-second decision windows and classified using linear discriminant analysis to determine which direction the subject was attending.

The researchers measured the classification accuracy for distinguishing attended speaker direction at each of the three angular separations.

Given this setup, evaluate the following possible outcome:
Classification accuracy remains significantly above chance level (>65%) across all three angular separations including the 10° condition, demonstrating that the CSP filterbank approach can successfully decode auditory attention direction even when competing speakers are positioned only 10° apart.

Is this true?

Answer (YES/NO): YES